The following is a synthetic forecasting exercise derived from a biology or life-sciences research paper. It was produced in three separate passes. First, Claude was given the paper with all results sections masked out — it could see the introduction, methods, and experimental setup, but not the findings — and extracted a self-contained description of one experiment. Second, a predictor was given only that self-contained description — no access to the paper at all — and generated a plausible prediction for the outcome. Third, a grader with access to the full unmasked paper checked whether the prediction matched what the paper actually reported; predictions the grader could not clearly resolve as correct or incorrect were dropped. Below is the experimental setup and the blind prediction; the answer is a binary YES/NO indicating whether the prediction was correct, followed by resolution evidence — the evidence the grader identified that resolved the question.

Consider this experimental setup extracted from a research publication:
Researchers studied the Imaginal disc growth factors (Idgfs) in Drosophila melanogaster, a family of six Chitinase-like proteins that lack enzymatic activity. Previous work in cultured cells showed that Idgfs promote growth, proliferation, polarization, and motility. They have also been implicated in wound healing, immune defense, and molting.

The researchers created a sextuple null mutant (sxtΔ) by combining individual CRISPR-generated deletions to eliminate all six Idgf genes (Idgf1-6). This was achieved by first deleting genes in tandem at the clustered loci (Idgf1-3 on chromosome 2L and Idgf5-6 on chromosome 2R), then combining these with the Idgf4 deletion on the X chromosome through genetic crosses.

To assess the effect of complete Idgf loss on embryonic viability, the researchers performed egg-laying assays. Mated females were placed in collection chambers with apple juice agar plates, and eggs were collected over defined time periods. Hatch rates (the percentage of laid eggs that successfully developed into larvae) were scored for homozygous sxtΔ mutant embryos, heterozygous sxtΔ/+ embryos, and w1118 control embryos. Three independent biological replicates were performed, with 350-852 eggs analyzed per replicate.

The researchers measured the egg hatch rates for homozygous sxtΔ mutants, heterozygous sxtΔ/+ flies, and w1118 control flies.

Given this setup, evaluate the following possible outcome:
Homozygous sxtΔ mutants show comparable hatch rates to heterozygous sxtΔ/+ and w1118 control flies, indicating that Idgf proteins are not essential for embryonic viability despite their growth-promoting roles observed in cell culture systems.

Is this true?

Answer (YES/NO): NO